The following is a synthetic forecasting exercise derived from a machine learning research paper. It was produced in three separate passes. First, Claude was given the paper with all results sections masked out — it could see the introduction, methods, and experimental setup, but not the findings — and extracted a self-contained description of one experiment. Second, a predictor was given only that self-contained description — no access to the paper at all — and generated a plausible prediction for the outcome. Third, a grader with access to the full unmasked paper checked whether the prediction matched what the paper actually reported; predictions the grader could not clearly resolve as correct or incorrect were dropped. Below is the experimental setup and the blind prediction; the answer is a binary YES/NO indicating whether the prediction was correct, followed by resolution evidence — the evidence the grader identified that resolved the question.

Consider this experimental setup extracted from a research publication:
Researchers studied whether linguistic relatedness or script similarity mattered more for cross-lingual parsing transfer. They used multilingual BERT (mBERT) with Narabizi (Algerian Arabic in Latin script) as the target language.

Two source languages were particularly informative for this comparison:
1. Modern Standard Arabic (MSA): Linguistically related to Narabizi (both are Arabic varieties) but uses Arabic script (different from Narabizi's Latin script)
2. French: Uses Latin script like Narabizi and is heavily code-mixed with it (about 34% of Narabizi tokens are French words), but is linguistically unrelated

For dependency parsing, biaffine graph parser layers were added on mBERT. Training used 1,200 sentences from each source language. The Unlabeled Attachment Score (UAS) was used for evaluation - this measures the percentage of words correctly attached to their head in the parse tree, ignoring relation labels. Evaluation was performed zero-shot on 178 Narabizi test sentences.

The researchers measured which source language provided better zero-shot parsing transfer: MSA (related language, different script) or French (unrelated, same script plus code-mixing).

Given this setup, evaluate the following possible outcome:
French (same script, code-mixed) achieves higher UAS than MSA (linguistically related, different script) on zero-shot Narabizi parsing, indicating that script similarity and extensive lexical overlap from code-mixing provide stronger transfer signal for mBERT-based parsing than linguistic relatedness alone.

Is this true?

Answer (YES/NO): YES